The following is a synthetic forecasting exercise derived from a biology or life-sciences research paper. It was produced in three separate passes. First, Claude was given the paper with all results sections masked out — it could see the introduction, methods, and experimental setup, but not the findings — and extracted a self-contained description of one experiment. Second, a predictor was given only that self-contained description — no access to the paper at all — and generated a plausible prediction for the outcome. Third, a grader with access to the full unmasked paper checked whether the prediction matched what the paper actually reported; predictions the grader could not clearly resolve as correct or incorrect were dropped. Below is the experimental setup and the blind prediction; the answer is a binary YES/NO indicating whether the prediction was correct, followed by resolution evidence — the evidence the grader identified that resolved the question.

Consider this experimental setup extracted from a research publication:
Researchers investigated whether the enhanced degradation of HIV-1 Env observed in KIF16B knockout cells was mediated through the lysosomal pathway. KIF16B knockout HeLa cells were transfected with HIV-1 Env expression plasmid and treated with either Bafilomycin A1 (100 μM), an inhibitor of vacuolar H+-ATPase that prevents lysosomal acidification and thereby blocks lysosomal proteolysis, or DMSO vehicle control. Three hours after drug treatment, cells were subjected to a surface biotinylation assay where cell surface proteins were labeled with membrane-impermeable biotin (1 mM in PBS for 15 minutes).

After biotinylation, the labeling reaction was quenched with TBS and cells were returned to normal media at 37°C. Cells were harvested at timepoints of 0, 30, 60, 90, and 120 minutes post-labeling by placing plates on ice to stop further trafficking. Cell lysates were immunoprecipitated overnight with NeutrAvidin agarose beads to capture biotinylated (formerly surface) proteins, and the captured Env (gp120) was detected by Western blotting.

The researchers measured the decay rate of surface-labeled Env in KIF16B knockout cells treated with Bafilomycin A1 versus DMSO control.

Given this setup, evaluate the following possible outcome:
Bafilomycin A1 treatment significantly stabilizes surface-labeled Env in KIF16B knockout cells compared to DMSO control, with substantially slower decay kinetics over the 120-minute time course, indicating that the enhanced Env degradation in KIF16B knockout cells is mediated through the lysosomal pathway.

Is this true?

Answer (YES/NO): YES